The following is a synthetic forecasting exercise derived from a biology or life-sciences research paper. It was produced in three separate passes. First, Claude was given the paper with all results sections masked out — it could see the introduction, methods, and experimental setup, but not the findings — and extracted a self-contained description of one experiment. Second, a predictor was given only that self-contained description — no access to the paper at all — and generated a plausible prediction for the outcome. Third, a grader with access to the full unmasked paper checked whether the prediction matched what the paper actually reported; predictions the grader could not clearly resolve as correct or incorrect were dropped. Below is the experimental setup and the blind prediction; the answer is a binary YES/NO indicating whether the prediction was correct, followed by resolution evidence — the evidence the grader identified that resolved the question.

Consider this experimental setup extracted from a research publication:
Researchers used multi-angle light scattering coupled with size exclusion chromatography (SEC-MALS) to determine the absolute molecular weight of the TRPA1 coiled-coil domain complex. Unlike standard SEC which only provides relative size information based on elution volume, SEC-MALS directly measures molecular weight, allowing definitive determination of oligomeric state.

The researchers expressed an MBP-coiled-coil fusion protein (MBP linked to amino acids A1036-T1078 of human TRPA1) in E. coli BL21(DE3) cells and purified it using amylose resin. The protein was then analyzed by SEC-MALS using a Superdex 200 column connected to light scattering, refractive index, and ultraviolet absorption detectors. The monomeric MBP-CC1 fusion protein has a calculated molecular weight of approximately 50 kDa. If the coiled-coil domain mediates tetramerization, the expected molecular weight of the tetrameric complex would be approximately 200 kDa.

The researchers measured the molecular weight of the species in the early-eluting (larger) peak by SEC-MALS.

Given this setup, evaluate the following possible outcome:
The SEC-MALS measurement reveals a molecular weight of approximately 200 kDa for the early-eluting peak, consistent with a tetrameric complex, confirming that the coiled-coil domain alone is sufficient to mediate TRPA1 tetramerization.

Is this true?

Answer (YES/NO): YES